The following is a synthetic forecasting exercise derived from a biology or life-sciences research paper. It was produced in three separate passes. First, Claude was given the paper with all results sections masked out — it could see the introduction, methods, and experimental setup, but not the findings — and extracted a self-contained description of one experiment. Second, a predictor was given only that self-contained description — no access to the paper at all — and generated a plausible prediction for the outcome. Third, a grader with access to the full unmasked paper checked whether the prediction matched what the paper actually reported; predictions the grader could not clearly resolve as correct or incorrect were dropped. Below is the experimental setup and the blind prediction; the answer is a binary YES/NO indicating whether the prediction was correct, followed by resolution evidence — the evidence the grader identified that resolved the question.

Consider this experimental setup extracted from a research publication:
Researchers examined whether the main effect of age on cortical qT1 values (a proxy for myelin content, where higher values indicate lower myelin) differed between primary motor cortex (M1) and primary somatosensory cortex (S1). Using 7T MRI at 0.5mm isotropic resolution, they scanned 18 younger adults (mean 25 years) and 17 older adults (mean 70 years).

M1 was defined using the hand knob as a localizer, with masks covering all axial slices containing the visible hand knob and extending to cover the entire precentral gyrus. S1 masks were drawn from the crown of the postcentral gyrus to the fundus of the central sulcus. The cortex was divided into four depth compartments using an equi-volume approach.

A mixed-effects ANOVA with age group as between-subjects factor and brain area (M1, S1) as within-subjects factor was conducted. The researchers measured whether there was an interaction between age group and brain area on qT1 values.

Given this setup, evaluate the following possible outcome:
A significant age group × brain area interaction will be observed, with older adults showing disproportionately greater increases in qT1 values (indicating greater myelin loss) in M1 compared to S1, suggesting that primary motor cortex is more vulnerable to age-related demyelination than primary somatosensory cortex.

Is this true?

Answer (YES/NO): NO